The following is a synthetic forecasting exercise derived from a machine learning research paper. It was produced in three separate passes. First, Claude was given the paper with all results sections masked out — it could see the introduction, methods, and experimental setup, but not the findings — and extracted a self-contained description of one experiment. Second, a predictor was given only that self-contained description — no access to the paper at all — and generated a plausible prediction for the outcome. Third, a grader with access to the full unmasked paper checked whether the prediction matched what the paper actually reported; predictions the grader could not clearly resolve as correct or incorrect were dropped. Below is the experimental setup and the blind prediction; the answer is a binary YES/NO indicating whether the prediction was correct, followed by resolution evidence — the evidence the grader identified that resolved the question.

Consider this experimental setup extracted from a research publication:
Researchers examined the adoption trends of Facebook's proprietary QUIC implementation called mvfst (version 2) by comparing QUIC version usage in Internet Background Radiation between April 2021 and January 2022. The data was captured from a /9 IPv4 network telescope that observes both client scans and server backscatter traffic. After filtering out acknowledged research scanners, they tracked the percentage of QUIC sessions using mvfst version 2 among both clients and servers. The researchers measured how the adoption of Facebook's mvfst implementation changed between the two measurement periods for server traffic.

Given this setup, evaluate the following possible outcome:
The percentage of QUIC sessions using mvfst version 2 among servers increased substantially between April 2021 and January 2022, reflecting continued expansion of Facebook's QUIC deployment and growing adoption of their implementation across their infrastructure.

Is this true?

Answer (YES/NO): YES